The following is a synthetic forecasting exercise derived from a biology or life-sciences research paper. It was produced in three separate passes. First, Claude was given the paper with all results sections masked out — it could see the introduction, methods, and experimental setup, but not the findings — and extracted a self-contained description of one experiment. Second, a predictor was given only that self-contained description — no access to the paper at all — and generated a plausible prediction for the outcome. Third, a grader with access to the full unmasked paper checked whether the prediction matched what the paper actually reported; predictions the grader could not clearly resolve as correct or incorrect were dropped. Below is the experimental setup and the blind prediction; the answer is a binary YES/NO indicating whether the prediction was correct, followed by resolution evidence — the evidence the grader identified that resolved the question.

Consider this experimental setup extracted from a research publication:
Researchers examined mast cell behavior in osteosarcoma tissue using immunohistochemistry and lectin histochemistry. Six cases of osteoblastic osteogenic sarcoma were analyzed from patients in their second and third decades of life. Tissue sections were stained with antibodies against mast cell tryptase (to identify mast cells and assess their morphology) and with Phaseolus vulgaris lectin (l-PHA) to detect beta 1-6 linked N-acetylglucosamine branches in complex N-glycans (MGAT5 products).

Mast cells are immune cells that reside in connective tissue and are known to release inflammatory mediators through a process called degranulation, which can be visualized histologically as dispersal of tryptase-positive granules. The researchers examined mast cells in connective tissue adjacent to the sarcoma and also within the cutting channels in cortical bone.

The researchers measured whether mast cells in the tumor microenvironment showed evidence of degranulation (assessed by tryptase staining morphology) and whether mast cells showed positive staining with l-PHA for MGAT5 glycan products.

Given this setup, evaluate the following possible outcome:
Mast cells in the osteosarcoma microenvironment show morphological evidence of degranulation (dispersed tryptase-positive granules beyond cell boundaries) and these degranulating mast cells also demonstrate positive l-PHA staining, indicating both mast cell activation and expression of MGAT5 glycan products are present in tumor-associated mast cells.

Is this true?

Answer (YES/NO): YES